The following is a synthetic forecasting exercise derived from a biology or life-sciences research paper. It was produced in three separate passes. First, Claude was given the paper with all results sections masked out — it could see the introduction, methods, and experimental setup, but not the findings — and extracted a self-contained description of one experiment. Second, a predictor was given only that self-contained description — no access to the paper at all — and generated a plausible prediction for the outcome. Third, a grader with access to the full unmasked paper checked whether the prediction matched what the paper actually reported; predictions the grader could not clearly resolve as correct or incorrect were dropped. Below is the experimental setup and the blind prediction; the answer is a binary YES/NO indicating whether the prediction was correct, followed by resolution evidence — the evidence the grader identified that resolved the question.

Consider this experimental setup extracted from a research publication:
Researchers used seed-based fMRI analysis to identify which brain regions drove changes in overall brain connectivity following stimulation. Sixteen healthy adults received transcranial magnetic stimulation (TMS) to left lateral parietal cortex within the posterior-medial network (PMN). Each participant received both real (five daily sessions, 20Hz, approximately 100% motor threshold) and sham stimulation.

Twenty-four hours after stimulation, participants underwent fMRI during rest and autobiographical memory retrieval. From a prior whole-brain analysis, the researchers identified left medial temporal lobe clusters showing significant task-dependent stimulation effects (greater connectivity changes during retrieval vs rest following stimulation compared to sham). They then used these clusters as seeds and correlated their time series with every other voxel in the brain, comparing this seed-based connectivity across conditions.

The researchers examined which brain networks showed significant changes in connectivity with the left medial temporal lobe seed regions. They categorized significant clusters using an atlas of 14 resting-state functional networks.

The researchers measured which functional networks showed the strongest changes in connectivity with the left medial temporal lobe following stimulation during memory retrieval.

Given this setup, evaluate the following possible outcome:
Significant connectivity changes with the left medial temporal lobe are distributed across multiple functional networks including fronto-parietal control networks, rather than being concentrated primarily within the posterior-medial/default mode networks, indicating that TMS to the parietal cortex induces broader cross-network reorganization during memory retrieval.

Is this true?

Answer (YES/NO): NO